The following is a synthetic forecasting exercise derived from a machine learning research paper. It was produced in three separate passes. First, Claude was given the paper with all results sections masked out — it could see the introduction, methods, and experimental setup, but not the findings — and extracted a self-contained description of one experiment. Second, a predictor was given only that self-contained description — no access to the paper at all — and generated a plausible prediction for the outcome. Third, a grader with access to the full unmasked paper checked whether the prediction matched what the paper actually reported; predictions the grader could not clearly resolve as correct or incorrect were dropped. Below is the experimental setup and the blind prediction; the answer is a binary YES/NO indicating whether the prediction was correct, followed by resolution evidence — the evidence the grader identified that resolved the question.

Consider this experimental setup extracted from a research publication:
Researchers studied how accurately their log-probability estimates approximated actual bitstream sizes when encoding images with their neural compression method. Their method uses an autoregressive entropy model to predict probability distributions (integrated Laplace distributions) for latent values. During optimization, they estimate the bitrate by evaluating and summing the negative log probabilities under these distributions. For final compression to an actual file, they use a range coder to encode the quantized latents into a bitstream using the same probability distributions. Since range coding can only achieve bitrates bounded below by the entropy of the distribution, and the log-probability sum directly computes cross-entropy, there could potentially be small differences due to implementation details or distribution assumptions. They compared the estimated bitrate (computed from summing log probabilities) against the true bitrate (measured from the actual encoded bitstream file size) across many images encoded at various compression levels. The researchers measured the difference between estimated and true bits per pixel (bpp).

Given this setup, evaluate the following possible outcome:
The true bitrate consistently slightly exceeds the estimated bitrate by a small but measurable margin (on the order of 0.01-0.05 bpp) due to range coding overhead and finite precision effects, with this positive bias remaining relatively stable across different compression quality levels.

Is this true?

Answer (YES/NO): NO